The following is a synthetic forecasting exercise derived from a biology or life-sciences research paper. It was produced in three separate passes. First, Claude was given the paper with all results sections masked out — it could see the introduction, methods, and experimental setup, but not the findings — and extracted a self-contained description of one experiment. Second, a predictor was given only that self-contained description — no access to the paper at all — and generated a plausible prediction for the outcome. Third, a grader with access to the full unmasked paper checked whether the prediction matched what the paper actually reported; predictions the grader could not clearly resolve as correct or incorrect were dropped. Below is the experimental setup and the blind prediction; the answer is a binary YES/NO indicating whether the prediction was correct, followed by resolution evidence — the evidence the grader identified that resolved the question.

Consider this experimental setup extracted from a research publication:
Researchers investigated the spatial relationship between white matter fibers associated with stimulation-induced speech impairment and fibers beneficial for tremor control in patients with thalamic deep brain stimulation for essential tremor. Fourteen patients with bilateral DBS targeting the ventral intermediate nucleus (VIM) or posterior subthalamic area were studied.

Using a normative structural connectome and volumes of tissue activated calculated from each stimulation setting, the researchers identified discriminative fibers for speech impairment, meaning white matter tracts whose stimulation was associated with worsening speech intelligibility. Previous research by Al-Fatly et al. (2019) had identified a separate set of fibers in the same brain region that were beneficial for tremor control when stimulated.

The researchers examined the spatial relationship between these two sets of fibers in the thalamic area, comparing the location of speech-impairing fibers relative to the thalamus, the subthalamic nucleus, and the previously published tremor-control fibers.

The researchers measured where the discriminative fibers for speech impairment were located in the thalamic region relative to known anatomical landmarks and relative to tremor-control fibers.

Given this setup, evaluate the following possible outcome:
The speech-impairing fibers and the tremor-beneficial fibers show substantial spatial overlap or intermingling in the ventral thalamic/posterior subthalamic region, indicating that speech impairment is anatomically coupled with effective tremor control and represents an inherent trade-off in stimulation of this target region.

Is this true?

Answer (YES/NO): NO